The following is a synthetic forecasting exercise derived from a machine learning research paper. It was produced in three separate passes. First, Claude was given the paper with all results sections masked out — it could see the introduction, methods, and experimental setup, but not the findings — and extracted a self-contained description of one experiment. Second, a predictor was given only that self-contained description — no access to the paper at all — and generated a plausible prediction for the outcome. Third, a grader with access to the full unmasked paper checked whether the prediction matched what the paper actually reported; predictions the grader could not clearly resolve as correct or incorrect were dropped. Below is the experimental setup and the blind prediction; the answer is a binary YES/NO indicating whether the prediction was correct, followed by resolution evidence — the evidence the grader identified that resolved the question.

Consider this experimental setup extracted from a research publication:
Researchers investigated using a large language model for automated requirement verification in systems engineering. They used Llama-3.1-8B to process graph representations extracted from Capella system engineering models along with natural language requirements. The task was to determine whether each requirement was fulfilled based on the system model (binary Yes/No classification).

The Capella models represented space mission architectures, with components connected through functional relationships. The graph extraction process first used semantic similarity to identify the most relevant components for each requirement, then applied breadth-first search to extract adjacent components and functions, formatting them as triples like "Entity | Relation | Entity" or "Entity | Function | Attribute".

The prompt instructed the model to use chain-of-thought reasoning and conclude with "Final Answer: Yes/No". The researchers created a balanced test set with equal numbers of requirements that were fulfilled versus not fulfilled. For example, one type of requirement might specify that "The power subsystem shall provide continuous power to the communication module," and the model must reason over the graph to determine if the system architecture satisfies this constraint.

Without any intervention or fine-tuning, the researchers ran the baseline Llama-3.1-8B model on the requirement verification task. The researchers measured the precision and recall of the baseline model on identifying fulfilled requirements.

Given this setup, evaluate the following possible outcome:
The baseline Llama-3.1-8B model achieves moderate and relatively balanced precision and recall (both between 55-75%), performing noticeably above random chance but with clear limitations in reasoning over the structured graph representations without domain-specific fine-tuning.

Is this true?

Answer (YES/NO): NO